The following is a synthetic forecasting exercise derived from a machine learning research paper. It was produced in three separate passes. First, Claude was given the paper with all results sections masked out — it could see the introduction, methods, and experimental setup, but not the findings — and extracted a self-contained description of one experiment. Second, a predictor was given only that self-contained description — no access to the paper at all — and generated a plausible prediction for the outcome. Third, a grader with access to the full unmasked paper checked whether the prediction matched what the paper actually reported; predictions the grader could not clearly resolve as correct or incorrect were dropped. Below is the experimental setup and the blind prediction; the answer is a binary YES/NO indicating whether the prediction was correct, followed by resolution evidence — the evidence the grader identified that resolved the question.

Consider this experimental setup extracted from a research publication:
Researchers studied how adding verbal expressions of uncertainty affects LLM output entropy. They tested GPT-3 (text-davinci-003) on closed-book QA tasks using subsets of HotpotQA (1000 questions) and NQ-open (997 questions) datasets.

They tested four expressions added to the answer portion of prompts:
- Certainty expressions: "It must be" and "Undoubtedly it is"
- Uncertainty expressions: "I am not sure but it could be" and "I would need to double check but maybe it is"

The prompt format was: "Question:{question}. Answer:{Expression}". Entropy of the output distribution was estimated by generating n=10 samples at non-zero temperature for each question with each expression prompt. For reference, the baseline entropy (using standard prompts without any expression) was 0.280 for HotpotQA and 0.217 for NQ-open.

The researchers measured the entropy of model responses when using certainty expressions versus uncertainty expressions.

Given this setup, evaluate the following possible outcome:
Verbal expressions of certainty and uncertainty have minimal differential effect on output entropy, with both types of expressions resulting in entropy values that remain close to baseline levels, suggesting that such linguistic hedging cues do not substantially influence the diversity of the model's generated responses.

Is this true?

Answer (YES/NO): NO